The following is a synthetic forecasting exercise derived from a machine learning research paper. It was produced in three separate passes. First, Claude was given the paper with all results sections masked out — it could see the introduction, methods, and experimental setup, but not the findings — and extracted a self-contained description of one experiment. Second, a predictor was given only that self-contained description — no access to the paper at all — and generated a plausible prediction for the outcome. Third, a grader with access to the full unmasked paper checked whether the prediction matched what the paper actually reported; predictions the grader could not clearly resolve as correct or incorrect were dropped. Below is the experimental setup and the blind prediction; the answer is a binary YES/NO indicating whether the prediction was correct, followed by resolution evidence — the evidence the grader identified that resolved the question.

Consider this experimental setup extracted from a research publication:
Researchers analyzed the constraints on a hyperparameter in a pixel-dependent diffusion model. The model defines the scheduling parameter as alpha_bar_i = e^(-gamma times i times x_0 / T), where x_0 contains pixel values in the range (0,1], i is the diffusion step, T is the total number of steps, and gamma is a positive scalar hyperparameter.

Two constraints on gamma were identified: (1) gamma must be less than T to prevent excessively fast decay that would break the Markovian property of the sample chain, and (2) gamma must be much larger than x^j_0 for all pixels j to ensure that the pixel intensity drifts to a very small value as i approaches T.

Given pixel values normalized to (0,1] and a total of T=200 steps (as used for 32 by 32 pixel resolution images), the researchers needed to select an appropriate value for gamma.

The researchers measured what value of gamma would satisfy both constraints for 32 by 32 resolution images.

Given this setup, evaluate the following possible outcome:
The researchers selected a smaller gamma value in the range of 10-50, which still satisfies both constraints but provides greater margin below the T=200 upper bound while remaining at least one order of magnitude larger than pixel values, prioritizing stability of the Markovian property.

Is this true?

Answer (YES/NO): YES